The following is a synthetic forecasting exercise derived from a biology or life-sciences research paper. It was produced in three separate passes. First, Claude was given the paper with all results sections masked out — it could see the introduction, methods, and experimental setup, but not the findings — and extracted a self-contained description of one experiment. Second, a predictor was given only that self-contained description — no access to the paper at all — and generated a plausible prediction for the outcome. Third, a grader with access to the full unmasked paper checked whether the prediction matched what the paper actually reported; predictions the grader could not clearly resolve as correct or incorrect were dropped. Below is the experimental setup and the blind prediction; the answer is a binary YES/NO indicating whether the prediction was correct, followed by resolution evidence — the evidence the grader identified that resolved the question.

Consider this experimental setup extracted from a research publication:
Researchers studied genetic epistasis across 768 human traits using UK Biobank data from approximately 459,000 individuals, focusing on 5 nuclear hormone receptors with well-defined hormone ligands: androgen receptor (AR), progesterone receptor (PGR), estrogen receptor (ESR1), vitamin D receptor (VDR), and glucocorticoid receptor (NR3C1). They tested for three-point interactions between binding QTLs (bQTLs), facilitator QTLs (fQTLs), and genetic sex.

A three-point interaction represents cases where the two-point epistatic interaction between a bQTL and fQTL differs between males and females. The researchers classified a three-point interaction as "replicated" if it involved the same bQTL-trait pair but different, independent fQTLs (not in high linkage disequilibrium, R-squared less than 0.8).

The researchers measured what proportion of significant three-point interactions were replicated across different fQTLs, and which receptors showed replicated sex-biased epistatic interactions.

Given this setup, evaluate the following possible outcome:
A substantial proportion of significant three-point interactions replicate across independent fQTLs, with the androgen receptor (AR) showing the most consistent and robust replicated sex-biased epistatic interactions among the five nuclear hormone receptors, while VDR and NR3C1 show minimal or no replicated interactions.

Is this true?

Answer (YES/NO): NO